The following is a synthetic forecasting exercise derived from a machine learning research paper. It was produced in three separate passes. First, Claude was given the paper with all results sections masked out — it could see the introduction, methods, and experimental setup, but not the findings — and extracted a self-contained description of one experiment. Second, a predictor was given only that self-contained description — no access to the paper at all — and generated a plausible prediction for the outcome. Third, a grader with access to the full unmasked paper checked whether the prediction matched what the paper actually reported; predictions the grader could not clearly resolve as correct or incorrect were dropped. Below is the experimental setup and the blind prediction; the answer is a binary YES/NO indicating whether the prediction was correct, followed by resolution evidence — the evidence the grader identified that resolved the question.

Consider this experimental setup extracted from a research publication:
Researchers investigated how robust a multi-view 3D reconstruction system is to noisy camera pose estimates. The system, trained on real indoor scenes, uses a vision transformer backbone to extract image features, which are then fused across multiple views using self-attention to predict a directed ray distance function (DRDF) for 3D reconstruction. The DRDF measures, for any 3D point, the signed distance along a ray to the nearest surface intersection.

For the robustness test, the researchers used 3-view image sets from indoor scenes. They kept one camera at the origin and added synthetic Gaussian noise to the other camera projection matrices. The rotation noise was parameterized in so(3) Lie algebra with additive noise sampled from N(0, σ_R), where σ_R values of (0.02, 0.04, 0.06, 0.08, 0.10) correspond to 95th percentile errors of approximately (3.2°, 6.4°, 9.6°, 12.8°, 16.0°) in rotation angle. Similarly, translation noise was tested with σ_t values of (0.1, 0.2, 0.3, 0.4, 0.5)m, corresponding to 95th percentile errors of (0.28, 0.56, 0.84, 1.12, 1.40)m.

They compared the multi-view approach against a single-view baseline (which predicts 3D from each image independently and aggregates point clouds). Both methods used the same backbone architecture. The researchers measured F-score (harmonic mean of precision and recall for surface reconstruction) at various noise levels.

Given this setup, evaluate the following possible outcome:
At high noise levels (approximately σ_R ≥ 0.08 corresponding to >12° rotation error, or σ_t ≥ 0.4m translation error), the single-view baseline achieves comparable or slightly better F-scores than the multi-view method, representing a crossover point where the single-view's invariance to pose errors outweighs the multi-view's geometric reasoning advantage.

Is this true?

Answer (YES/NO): NO